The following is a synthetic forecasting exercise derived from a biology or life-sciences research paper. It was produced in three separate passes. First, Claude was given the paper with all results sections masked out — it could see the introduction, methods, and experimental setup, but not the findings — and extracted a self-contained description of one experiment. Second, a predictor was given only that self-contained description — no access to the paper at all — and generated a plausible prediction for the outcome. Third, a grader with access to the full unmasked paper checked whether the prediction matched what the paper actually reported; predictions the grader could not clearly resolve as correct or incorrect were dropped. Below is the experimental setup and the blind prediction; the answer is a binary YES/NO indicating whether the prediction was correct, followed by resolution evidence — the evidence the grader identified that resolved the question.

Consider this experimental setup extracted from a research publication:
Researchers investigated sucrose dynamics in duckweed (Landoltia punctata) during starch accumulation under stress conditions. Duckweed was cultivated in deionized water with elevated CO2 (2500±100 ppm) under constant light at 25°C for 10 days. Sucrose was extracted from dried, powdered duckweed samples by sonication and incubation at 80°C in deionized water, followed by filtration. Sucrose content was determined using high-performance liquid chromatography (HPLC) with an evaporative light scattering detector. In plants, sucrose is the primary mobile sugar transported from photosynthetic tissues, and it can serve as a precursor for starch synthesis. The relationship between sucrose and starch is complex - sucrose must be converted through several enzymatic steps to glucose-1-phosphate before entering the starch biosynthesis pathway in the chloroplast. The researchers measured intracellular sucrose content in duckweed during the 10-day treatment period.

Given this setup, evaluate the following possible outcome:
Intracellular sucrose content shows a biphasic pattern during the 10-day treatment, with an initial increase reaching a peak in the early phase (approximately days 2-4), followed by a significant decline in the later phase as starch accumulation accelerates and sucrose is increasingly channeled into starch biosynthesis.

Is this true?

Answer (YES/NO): NO